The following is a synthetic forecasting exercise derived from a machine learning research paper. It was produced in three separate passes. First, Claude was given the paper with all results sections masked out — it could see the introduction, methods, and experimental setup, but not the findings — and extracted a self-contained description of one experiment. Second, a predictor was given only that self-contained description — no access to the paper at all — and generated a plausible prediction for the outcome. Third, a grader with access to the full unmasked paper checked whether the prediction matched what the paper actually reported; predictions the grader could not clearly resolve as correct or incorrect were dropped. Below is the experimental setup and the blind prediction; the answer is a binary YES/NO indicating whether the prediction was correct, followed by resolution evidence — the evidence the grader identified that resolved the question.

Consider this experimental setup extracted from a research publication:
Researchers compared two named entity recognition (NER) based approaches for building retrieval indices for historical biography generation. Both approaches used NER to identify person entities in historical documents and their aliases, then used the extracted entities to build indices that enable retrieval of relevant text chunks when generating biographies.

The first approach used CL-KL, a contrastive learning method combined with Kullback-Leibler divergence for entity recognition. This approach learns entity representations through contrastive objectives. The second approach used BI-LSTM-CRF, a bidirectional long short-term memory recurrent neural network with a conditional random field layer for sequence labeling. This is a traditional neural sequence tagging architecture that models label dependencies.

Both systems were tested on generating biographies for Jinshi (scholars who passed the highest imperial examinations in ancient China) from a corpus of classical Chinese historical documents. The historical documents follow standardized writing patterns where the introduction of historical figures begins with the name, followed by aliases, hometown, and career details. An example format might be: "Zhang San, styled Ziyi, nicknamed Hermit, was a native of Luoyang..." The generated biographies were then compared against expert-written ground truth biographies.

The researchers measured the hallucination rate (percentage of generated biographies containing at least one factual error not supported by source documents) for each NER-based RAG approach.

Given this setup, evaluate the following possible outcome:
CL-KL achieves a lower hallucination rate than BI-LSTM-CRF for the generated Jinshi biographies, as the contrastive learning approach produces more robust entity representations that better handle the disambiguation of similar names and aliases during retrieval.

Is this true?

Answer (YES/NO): NO